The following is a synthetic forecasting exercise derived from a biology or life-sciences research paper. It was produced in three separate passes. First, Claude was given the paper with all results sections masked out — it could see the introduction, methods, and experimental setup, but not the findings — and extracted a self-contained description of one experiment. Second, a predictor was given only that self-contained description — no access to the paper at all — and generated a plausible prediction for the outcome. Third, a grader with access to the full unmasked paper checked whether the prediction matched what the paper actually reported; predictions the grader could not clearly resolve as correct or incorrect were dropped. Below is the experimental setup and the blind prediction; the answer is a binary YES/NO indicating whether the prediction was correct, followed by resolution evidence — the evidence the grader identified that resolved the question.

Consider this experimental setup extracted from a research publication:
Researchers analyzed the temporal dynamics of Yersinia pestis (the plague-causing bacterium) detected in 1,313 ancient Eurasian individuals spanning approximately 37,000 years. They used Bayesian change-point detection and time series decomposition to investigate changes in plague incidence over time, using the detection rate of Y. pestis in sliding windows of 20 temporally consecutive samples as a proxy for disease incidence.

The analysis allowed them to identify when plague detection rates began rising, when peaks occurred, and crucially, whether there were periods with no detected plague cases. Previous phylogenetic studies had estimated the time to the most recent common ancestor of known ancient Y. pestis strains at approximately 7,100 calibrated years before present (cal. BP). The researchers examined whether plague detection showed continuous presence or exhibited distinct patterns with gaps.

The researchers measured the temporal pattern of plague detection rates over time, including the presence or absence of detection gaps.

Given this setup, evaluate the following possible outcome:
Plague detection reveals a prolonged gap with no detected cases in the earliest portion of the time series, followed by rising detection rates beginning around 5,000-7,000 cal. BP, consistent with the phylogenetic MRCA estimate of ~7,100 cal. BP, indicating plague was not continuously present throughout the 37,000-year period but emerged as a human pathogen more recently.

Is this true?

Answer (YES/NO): YES